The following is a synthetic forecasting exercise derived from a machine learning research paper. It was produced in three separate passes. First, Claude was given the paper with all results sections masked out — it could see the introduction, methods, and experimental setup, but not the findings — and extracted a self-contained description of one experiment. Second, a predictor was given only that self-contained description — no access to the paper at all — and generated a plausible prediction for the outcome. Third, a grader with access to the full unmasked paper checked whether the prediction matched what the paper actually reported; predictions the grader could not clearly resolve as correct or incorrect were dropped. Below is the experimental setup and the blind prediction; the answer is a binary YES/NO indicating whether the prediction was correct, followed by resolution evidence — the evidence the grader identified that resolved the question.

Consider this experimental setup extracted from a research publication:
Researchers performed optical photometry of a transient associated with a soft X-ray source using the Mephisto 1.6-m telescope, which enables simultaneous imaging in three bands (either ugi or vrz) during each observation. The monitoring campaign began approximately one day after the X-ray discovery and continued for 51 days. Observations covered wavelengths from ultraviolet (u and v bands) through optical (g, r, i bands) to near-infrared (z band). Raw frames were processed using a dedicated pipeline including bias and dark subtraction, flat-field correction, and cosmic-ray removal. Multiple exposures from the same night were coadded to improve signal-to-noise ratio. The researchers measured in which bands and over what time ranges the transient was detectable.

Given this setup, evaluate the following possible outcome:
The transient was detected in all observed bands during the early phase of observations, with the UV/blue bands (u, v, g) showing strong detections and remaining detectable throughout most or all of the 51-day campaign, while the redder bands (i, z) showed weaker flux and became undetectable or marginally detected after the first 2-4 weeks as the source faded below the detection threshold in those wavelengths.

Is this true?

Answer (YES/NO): NO